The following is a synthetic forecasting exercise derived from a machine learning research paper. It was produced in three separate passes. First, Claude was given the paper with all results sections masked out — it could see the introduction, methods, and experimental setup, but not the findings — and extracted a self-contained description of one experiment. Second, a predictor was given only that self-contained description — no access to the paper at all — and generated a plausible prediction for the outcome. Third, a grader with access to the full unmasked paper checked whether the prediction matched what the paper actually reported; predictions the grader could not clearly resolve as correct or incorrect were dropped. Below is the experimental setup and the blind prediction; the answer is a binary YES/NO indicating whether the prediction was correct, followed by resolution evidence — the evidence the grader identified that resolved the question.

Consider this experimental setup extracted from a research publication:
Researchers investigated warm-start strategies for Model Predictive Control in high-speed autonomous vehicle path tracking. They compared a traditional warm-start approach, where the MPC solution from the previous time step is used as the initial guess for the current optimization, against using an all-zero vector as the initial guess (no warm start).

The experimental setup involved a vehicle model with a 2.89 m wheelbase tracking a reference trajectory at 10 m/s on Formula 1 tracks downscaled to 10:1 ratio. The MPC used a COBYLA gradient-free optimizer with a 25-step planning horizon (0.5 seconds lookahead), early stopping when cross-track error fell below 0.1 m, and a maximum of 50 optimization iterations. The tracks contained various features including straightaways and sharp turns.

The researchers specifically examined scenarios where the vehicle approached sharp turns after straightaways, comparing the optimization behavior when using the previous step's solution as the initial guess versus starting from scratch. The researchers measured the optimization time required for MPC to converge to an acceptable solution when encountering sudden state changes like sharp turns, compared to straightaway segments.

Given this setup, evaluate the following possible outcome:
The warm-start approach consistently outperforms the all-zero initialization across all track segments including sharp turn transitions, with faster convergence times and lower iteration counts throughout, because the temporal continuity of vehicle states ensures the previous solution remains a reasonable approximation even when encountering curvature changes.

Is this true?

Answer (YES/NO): NO